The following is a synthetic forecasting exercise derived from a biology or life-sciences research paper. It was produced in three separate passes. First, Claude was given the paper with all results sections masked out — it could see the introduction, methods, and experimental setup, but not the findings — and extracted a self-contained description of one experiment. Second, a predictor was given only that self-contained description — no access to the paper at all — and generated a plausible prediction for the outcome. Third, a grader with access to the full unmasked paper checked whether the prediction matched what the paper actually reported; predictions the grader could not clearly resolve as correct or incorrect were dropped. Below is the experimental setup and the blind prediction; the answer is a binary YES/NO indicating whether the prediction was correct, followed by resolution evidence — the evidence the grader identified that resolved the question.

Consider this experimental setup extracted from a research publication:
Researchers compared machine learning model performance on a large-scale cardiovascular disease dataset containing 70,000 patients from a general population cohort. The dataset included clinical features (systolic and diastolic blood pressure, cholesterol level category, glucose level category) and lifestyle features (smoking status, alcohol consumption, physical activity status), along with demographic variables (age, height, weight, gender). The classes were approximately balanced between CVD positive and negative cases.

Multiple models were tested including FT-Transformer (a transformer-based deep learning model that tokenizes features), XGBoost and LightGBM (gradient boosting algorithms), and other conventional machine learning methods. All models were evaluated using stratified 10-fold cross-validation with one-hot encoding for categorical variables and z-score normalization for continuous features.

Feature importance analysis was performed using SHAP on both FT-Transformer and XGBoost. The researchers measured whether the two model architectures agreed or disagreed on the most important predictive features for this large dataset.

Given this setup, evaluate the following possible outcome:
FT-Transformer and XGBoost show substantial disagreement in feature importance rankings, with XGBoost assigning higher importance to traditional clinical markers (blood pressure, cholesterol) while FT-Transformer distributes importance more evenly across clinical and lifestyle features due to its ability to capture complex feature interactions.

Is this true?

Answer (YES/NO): NO